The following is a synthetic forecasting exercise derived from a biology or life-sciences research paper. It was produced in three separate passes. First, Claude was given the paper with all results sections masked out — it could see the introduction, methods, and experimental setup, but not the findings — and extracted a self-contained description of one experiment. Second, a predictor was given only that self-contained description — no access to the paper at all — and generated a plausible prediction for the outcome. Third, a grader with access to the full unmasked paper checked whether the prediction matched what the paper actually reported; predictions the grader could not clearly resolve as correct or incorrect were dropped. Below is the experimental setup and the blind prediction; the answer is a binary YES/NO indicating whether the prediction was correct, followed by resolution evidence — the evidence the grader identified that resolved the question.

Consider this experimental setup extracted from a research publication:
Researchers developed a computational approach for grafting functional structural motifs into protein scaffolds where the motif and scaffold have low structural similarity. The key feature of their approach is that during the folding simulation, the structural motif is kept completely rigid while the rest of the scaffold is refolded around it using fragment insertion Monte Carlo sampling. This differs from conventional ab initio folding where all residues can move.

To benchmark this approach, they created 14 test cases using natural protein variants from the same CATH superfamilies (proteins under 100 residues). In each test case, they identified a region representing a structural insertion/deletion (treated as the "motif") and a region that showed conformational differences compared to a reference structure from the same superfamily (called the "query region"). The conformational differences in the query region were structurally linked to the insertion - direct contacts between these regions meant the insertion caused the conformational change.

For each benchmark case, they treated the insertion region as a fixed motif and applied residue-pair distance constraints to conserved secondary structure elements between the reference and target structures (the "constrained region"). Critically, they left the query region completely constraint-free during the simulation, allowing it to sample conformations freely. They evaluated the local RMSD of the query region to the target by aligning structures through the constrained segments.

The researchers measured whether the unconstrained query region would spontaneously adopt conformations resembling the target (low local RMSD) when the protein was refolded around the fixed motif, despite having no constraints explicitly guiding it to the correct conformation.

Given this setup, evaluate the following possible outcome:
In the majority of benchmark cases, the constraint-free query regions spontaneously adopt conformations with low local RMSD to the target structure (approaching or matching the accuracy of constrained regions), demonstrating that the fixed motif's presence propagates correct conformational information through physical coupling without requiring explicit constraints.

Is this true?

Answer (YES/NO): NO